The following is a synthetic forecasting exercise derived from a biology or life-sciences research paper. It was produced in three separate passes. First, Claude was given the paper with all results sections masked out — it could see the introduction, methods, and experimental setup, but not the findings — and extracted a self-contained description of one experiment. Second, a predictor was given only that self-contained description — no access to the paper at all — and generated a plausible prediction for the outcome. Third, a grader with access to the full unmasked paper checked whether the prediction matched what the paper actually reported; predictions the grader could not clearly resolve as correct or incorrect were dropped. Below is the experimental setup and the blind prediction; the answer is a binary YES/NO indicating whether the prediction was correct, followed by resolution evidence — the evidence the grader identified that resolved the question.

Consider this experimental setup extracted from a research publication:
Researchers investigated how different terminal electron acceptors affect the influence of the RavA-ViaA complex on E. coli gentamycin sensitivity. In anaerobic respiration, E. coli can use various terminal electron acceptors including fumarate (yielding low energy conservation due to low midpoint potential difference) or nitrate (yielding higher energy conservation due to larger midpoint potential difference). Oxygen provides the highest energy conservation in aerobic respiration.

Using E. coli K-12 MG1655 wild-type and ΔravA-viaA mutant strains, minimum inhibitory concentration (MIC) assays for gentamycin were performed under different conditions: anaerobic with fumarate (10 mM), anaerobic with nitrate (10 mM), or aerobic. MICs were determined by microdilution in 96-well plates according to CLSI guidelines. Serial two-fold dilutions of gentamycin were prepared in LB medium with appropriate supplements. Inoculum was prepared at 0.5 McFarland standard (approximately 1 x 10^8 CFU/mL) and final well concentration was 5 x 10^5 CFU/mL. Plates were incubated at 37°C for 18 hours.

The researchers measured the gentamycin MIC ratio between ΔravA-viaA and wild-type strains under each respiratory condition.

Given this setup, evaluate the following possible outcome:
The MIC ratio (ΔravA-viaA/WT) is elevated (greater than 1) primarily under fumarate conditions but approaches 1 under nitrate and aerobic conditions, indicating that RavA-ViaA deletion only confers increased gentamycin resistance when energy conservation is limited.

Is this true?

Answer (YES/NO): NO